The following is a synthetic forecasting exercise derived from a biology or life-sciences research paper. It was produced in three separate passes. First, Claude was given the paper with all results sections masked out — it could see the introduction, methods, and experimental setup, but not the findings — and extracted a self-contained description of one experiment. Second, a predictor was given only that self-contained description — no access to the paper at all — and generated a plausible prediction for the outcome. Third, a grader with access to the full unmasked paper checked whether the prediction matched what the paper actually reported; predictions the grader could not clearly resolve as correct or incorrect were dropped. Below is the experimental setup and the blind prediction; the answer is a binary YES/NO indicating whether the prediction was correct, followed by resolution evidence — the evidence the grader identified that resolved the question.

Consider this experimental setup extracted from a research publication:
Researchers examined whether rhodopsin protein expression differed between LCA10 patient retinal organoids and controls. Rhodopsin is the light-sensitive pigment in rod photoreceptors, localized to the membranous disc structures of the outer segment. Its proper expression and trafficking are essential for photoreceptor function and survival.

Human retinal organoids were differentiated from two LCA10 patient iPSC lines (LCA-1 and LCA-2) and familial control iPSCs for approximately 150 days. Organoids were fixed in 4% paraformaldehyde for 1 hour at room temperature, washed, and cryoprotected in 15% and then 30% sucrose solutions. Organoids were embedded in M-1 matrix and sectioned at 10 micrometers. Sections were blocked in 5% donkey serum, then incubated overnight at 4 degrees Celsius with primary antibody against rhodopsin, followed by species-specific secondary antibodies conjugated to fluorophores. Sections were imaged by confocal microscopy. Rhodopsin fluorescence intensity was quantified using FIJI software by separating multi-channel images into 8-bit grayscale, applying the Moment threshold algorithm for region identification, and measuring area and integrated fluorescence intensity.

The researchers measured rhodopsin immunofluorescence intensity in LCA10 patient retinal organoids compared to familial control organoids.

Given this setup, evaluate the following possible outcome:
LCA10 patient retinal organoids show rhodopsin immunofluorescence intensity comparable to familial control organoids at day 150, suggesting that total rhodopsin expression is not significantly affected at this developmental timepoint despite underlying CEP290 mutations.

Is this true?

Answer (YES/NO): NO